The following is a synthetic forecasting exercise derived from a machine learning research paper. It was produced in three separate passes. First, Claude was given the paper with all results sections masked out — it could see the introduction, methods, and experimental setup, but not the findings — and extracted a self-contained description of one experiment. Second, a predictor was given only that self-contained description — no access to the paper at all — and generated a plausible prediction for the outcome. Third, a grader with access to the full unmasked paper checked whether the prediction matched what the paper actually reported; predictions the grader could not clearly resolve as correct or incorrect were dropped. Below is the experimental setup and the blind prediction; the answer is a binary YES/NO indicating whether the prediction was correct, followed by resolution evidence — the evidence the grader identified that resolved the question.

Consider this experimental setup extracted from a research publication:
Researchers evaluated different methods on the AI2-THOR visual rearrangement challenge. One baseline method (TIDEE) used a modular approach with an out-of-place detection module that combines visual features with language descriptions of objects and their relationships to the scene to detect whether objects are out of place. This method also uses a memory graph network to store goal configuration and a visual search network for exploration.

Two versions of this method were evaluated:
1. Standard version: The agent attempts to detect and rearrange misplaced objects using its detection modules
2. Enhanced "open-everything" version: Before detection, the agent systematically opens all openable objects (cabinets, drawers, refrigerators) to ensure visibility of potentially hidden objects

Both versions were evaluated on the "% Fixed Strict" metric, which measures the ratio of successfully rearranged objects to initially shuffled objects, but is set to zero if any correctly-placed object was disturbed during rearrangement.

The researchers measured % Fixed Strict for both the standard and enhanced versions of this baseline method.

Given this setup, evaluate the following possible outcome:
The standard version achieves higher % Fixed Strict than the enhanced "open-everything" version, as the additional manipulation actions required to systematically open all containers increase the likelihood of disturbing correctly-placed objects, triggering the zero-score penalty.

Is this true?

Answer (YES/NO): NO